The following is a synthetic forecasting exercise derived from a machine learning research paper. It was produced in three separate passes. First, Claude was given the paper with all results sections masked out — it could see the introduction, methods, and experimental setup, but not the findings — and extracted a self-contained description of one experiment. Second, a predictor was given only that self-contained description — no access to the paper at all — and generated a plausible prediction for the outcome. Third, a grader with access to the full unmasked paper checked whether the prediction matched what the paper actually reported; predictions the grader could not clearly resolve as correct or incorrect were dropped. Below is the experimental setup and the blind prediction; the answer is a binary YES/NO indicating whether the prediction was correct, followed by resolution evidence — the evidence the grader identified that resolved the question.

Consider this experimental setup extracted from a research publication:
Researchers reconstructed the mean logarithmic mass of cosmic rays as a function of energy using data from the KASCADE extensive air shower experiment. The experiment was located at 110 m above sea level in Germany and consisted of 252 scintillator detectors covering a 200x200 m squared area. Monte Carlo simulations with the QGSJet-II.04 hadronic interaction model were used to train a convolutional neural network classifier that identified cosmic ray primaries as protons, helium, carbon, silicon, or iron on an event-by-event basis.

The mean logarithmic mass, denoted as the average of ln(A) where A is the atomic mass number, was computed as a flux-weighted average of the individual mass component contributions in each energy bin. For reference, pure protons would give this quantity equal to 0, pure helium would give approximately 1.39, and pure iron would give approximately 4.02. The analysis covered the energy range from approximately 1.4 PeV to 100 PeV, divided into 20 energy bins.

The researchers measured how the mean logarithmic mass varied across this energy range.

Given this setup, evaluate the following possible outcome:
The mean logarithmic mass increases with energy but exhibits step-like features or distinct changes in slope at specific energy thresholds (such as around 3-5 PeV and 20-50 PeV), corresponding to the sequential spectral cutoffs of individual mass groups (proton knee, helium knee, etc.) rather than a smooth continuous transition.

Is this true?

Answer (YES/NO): NO